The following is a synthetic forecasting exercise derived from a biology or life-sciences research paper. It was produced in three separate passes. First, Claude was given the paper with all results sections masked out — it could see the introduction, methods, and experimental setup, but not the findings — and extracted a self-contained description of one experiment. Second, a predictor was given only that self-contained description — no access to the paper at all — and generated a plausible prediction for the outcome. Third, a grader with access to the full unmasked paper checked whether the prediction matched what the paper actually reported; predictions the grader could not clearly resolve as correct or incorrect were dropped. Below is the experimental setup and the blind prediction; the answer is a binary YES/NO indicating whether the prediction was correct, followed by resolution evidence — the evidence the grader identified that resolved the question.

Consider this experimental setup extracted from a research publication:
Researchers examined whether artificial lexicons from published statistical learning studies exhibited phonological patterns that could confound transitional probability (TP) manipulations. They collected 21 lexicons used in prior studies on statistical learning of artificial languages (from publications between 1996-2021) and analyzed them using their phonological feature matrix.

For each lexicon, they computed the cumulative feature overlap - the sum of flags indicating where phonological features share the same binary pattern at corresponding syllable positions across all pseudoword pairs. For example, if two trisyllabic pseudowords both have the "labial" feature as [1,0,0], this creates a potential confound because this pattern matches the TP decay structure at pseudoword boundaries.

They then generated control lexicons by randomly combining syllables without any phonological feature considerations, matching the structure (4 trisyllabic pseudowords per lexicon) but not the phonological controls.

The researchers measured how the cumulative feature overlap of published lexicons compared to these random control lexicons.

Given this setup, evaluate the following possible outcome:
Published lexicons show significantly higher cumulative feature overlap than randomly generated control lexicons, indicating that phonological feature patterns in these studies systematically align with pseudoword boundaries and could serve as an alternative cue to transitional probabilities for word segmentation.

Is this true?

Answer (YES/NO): NO